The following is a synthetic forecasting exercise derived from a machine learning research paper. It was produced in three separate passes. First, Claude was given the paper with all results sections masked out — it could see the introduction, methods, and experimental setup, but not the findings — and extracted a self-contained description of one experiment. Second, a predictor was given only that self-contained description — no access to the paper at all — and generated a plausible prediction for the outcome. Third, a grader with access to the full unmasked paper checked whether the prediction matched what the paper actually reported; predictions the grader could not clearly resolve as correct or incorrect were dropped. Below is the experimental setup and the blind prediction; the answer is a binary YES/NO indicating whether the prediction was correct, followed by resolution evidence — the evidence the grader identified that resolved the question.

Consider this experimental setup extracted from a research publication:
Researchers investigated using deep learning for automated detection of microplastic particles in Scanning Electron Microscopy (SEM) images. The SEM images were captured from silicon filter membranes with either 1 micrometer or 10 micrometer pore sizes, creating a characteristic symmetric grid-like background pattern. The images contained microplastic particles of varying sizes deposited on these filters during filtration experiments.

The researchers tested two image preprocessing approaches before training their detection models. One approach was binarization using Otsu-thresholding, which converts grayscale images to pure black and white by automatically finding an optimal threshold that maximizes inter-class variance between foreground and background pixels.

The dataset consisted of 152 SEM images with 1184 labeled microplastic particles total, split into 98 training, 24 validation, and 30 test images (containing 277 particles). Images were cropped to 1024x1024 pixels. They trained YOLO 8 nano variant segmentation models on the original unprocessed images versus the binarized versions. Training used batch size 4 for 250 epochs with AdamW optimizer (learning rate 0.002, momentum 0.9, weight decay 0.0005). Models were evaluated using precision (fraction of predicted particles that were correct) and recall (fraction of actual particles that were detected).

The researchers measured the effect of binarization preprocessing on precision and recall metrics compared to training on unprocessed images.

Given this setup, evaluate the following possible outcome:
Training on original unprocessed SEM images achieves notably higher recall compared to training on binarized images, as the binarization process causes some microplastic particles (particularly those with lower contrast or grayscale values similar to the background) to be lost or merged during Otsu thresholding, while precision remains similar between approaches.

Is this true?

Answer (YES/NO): NO